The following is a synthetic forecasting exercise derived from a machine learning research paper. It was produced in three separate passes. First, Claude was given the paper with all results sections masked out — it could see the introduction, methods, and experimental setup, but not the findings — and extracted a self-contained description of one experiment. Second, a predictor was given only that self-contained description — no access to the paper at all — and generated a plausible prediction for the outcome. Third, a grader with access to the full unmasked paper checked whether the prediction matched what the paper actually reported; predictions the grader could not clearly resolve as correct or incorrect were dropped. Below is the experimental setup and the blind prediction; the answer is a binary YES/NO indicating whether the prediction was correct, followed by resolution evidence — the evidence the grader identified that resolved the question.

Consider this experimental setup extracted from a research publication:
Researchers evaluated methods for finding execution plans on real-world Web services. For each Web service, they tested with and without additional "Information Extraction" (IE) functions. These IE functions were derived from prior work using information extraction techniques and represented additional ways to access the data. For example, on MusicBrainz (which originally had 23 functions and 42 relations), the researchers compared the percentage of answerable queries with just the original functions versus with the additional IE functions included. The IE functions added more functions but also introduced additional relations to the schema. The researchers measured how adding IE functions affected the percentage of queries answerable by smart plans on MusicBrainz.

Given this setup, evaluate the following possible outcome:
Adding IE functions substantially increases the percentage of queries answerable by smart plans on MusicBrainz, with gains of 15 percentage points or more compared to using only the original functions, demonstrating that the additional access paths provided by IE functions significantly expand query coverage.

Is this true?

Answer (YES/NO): NO